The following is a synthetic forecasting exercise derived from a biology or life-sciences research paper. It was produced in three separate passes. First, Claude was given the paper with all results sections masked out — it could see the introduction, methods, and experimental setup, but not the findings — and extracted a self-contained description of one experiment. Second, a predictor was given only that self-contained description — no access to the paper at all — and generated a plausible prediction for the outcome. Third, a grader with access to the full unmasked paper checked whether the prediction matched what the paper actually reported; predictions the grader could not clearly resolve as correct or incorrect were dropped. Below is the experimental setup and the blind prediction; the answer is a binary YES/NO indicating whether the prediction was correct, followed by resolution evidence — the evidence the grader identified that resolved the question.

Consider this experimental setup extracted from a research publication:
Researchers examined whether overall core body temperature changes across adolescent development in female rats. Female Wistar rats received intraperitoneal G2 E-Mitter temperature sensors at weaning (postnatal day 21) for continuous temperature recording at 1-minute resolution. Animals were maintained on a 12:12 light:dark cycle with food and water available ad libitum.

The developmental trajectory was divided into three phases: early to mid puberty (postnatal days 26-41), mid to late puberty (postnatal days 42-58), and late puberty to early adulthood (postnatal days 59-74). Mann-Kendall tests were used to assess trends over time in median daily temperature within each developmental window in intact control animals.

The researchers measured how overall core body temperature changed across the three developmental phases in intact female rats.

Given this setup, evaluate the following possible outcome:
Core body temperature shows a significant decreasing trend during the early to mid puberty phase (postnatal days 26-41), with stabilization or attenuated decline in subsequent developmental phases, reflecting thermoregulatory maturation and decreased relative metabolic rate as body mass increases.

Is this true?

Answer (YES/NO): NO